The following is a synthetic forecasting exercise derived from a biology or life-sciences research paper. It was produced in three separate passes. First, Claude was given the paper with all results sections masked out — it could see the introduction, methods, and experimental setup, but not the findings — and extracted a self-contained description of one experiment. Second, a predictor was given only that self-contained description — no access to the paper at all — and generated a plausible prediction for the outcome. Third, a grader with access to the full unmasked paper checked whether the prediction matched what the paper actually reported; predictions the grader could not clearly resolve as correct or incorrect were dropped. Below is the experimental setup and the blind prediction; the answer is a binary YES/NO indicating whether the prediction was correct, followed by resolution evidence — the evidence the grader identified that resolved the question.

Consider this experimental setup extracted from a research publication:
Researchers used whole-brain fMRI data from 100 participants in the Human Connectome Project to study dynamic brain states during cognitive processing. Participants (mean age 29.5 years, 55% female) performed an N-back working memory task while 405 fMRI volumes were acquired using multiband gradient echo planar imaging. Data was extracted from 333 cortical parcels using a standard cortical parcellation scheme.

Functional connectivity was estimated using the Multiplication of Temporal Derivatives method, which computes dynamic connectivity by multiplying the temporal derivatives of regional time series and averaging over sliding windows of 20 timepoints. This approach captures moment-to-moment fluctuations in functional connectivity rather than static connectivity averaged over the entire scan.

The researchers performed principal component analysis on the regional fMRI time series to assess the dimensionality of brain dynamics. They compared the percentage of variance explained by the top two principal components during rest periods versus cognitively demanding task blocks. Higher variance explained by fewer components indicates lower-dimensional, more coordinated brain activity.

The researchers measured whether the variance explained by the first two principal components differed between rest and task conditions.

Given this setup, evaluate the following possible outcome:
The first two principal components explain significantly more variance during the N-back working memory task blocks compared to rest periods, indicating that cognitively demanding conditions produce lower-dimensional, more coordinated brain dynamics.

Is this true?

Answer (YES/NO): NO